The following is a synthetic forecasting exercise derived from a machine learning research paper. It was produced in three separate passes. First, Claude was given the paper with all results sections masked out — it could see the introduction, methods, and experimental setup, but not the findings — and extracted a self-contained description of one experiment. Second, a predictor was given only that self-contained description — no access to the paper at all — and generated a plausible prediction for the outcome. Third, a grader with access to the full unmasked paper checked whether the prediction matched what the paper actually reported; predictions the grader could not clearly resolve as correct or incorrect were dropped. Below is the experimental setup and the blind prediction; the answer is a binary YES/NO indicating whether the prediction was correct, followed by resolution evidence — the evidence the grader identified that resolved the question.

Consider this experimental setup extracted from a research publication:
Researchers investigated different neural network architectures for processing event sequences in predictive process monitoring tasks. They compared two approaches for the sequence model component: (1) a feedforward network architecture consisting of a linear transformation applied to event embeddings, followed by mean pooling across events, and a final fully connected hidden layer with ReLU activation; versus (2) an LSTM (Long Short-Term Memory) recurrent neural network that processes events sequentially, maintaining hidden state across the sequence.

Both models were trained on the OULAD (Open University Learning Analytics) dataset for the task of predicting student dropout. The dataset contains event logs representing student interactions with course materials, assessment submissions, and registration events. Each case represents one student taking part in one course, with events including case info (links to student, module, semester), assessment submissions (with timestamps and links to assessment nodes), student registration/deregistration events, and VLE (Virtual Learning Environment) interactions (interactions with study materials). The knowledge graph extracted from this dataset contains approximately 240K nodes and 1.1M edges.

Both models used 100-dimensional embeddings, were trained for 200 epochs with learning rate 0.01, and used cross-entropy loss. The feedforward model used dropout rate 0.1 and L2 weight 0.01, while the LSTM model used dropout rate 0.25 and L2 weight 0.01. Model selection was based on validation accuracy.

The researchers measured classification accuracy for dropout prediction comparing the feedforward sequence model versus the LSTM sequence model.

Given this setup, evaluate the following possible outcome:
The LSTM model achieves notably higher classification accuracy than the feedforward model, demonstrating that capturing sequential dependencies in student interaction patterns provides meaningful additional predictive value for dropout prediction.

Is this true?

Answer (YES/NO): NO